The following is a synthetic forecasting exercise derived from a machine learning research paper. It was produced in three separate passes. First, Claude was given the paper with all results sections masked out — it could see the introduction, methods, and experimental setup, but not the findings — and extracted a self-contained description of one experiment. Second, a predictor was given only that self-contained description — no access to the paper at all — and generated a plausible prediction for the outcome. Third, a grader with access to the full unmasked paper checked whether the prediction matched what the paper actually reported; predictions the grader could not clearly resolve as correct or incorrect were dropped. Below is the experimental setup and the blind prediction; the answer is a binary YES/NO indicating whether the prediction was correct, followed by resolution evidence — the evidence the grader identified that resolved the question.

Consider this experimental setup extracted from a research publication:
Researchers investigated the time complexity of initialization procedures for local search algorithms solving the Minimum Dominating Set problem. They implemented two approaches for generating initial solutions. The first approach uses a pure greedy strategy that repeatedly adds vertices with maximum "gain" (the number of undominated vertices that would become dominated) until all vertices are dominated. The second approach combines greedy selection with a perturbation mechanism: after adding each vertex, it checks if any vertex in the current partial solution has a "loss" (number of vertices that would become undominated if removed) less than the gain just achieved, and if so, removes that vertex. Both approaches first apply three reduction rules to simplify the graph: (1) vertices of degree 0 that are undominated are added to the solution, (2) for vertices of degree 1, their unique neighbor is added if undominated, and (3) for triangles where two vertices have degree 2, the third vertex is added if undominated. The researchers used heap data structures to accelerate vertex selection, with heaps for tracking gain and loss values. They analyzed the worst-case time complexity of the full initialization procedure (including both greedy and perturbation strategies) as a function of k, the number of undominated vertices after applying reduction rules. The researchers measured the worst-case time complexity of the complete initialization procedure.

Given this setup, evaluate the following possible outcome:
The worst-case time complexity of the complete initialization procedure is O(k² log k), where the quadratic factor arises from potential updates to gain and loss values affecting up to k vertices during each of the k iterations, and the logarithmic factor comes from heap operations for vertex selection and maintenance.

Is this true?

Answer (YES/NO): NO